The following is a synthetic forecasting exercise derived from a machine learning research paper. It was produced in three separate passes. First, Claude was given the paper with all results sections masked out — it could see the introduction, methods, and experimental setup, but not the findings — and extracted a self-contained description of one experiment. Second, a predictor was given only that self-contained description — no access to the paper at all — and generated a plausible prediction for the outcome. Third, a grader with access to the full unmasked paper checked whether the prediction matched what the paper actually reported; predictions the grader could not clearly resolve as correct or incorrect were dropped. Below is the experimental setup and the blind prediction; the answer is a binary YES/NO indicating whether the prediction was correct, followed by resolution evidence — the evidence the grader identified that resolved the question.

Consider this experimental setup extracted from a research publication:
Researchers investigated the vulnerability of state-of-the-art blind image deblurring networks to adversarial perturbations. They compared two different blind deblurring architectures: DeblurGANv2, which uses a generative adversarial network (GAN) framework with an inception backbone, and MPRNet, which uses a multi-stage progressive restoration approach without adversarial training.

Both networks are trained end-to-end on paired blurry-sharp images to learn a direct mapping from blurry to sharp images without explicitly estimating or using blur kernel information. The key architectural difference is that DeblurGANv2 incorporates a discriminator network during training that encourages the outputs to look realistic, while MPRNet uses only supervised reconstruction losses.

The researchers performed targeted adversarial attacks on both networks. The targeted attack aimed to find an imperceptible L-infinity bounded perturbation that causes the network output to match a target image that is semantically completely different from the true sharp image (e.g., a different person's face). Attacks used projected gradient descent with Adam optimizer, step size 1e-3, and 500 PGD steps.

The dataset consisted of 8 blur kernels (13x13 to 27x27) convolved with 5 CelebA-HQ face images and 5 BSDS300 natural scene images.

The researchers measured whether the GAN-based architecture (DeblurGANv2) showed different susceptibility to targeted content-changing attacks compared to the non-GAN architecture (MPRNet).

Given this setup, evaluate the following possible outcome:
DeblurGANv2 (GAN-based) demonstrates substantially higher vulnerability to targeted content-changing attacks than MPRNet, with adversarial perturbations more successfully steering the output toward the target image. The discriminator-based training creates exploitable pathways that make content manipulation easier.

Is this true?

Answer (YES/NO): NO